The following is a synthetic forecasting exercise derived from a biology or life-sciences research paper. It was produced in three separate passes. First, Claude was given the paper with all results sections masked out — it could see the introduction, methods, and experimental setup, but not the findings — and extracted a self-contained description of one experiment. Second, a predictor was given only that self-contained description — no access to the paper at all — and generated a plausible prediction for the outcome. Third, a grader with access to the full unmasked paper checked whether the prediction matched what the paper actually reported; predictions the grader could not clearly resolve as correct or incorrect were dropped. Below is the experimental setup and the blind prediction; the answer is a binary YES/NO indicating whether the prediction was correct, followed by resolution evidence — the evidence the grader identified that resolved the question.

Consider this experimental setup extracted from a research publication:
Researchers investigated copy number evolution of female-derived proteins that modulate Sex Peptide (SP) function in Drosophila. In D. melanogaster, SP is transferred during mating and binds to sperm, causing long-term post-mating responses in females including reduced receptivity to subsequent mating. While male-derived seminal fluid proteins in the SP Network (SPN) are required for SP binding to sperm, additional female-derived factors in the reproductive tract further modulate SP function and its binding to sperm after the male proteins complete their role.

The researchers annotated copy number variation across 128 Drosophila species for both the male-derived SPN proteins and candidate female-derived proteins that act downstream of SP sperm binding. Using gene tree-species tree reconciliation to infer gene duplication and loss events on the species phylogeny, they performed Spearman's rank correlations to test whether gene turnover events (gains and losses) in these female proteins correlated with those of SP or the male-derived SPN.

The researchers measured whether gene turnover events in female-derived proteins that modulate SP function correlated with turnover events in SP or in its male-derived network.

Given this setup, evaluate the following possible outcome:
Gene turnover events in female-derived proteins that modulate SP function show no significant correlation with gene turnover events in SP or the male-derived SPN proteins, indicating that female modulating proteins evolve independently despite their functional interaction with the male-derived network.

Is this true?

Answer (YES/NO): YES